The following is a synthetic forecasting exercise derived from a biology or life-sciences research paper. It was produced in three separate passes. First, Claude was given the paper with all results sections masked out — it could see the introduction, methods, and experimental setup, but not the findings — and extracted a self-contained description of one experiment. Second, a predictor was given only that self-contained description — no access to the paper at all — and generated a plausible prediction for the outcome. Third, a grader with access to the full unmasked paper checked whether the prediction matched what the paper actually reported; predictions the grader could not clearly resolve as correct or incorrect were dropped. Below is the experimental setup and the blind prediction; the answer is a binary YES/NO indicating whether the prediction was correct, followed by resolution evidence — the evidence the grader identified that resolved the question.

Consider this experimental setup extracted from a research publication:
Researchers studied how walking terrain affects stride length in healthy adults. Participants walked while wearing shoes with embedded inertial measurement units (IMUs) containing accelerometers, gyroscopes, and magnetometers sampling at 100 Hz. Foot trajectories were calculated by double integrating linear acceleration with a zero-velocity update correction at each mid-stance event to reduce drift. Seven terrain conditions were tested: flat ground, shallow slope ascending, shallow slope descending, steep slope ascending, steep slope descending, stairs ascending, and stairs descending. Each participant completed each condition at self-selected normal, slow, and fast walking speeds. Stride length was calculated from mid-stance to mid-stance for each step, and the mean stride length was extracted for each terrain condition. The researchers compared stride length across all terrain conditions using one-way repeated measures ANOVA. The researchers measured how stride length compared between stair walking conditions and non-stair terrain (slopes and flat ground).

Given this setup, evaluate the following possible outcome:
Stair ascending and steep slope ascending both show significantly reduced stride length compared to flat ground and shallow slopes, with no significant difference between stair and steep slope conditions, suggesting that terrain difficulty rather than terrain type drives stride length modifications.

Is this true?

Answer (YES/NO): NO